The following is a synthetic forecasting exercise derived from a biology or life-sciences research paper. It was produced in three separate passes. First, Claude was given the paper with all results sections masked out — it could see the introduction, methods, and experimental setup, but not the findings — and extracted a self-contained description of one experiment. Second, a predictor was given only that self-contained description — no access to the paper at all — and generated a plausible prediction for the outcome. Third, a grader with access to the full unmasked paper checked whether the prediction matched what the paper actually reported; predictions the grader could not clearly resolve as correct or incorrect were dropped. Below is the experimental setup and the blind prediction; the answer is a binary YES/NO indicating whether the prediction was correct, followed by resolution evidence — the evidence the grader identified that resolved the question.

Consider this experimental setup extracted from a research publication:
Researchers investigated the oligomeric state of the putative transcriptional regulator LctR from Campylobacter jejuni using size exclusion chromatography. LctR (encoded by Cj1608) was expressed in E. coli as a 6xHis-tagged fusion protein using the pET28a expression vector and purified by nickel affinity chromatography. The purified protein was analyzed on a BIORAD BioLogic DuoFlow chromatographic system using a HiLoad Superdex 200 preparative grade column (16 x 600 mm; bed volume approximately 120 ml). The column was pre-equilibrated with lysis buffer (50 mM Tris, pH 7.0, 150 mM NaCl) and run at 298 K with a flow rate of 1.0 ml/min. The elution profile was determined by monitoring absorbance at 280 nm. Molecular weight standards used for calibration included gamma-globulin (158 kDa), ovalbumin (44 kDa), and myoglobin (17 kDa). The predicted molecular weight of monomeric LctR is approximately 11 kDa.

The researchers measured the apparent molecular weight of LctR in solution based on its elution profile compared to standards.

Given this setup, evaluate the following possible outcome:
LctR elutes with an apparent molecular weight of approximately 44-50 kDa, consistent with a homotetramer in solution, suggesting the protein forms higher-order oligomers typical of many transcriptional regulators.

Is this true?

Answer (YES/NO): NO